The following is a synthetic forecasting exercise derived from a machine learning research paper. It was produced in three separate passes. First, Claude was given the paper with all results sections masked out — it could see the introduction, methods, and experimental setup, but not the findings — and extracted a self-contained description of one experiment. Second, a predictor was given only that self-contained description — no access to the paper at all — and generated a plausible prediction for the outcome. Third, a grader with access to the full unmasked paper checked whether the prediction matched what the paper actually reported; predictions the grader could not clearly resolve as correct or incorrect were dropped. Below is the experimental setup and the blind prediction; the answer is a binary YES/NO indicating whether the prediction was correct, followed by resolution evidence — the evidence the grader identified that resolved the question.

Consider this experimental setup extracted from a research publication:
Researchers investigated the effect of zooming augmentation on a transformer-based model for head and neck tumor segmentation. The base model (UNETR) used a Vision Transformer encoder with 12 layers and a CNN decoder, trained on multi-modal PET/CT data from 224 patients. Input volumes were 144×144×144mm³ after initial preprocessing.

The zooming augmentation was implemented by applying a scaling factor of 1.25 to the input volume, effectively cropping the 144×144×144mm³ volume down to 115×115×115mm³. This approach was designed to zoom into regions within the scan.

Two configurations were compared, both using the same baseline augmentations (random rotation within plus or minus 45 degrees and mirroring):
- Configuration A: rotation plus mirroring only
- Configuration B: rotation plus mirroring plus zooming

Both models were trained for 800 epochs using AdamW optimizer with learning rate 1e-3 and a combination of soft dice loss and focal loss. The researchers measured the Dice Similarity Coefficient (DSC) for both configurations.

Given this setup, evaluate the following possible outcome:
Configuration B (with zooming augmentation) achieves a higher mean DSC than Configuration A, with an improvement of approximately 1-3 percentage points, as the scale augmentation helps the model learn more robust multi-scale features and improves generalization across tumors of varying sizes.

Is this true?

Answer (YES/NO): NO